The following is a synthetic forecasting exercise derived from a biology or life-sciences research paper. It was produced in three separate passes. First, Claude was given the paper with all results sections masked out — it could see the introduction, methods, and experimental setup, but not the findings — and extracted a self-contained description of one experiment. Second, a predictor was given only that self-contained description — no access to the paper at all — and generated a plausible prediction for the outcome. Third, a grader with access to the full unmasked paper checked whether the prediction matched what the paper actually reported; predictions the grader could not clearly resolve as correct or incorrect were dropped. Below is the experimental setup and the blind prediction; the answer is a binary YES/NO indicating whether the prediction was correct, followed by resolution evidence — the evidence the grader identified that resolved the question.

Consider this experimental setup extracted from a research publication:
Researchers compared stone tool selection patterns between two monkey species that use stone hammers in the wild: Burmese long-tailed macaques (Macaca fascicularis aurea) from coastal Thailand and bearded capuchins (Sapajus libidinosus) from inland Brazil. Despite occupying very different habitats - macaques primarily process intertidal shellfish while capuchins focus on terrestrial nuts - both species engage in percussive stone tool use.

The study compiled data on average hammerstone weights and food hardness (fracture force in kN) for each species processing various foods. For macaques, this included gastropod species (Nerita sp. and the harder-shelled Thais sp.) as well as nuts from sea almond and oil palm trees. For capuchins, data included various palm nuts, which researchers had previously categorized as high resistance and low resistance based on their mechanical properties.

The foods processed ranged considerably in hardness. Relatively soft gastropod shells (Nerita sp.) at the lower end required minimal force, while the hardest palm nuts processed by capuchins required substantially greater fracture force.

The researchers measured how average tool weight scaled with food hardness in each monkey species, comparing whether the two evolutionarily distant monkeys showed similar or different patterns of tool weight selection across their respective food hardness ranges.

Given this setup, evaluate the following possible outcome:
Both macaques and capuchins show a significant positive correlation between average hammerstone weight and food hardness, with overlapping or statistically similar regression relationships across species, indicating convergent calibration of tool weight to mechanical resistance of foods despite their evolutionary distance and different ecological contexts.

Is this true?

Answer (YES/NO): YES